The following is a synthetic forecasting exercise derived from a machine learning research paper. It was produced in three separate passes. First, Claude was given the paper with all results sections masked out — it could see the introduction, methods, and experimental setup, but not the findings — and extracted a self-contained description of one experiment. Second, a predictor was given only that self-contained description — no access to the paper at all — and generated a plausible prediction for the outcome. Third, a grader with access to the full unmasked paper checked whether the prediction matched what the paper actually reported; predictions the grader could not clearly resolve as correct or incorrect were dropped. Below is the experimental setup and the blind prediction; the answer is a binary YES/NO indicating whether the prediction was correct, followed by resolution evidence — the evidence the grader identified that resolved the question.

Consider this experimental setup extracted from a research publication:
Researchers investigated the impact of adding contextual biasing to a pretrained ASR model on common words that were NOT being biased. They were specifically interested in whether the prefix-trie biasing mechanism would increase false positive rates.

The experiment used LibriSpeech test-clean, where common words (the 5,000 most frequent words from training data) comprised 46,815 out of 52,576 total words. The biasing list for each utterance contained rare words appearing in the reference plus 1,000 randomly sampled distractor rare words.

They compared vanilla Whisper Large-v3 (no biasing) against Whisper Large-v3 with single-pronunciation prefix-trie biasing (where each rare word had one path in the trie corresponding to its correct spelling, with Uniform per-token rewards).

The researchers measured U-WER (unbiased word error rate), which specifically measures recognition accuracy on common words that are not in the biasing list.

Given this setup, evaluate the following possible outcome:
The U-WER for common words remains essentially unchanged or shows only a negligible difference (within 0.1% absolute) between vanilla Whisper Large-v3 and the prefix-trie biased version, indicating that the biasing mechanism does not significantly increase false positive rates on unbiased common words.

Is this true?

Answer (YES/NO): YES